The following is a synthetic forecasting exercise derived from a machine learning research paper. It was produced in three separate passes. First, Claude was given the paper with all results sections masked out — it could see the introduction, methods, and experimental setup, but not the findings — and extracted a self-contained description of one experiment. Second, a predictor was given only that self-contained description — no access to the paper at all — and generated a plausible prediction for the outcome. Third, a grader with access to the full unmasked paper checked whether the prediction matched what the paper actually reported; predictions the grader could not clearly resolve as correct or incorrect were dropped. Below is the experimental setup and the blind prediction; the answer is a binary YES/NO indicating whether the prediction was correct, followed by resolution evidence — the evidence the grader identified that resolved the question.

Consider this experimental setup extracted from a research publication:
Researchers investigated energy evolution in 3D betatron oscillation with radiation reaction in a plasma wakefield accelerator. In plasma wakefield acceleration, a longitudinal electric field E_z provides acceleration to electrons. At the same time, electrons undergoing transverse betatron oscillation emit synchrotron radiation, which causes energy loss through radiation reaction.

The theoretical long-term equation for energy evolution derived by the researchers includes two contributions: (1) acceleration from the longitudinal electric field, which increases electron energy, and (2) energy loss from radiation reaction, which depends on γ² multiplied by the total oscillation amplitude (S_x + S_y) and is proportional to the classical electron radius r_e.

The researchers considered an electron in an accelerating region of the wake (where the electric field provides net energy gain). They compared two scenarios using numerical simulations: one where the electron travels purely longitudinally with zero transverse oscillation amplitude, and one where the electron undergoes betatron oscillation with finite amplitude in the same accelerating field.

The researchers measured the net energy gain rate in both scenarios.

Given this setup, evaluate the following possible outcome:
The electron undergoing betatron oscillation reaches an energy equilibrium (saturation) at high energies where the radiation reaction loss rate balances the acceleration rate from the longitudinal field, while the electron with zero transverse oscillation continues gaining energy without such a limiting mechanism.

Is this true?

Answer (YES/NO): NO